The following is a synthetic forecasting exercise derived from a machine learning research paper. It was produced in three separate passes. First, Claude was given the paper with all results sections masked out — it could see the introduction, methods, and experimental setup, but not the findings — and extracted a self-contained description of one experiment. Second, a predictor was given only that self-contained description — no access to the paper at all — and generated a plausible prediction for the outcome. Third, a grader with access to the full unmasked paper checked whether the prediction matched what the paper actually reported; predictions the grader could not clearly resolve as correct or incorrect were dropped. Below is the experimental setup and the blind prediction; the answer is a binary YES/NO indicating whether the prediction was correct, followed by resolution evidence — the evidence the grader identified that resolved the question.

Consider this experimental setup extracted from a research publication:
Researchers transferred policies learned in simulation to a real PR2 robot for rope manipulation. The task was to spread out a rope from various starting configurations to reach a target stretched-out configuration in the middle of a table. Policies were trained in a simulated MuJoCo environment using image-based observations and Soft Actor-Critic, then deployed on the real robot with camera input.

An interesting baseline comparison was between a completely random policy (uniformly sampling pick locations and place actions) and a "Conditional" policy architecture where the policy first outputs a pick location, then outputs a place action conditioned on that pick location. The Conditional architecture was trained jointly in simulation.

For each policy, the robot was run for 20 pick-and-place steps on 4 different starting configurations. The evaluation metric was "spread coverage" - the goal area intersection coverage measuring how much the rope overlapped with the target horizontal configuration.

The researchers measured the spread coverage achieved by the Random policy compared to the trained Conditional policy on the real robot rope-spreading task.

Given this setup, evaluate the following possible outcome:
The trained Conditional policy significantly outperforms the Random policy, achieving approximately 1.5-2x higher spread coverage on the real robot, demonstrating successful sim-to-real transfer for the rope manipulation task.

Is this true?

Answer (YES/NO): NO